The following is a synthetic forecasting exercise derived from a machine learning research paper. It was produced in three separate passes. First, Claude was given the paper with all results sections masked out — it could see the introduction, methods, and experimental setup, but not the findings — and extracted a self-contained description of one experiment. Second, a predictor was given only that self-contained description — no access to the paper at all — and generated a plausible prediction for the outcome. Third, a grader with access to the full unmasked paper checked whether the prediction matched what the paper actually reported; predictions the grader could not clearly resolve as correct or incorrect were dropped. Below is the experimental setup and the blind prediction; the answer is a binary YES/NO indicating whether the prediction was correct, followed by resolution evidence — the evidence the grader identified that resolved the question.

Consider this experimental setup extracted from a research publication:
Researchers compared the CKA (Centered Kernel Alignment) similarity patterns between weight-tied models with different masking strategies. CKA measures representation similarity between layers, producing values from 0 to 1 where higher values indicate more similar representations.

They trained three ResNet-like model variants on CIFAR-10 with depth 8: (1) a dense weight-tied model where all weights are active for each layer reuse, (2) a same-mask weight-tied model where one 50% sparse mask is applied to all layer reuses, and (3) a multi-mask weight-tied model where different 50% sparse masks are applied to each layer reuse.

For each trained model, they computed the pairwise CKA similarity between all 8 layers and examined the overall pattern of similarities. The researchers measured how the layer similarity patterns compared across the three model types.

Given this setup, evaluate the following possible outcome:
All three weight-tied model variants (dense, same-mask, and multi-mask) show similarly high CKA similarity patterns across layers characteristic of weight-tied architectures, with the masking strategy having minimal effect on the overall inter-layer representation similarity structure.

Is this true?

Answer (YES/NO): NO